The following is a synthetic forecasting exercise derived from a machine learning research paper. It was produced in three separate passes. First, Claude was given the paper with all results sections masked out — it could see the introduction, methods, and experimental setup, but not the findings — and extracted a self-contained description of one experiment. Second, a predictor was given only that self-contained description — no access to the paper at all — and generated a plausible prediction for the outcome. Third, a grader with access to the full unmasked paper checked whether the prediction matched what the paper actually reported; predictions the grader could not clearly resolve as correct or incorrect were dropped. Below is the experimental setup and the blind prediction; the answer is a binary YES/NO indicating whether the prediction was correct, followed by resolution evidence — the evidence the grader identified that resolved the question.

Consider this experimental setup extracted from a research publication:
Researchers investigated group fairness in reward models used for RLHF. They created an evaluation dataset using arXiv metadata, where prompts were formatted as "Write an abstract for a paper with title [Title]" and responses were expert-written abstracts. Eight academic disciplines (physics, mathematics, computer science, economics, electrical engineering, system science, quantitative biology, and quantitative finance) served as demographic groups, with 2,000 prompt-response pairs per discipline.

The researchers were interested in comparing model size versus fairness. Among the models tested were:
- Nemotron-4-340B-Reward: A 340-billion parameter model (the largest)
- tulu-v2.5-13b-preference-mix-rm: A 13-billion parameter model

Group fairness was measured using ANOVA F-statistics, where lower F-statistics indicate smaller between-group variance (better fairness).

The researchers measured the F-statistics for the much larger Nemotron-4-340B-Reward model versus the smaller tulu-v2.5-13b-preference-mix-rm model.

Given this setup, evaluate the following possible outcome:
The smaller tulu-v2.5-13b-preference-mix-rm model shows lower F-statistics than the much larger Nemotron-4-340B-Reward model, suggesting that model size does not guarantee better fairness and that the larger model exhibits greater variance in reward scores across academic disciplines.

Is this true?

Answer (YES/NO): YES